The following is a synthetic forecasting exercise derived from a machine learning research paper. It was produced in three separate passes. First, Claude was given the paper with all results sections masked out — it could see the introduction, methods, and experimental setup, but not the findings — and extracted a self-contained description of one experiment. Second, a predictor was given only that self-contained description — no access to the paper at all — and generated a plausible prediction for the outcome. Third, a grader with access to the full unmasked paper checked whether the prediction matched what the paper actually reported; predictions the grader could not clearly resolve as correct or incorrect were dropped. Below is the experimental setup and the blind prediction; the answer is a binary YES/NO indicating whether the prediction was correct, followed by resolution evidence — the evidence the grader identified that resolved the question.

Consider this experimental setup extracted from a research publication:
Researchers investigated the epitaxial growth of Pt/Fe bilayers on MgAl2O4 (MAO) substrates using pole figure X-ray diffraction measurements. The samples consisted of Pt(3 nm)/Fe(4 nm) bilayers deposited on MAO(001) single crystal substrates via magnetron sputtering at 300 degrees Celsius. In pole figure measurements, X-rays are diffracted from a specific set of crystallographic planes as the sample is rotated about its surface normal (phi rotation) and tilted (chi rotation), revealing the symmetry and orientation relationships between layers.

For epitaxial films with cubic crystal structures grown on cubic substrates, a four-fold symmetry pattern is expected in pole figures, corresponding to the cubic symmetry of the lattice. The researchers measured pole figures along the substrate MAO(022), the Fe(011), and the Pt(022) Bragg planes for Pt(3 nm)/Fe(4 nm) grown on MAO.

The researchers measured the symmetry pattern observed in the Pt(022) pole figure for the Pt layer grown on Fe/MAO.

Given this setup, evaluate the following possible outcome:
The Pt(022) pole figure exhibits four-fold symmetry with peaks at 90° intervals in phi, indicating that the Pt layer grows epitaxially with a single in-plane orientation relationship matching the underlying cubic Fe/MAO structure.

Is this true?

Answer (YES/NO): NO